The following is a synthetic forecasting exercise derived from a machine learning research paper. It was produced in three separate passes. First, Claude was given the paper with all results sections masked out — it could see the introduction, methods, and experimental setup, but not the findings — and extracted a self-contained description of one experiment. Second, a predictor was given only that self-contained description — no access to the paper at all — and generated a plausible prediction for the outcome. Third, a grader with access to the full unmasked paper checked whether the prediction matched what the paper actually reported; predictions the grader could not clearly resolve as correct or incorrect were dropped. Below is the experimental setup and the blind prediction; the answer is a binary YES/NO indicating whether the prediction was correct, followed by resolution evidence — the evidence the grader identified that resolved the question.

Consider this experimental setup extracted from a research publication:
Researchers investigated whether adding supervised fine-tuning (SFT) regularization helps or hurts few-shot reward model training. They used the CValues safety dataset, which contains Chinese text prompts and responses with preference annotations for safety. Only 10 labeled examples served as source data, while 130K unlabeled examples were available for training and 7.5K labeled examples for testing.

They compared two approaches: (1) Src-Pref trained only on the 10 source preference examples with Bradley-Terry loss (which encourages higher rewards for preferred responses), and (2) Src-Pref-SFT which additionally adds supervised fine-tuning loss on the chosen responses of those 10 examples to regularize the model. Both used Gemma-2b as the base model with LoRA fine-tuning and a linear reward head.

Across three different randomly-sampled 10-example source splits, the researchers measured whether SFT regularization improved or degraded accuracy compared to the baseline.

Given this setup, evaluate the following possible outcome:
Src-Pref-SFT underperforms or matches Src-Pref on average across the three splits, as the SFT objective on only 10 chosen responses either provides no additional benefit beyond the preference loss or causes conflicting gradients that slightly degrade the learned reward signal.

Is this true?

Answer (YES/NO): YES